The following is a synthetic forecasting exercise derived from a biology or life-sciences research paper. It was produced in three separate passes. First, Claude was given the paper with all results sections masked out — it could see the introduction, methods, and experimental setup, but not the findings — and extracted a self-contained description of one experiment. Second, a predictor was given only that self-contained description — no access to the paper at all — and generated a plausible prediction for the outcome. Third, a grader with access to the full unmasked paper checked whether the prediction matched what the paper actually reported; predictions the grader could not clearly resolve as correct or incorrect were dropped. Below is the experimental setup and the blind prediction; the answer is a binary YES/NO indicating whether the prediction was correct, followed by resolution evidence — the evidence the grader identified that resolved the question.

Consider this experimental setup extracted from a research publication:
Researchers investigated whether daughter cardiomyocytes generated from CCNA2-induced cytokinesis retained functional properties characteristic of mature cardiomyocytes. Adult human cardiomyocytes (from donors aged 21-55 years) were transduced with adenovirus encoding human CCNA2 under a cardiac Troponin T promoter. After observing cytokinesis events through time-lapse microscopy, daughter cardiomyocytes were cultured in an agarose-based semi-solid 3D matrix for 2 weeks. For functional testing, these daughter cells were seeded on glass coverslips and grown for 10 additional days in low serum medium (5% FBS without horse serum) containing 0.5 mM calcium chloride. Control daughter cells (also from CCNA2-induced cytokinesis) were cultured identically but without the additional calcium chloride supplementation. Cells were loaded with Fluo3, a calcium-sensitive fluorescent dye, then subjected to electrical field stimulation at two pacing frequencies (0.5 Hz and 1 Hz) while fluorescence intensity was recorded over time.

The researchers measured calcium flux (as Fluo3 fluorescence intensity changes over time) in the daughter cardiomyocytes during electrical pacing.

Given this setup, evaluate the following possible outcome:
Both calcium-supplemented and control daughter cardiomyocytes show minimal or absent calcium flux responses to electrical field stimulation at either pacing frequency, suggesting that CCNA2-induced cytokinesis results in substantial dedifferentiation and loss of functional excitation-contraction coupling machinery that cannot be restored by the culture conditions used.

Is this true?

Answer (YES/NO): NO